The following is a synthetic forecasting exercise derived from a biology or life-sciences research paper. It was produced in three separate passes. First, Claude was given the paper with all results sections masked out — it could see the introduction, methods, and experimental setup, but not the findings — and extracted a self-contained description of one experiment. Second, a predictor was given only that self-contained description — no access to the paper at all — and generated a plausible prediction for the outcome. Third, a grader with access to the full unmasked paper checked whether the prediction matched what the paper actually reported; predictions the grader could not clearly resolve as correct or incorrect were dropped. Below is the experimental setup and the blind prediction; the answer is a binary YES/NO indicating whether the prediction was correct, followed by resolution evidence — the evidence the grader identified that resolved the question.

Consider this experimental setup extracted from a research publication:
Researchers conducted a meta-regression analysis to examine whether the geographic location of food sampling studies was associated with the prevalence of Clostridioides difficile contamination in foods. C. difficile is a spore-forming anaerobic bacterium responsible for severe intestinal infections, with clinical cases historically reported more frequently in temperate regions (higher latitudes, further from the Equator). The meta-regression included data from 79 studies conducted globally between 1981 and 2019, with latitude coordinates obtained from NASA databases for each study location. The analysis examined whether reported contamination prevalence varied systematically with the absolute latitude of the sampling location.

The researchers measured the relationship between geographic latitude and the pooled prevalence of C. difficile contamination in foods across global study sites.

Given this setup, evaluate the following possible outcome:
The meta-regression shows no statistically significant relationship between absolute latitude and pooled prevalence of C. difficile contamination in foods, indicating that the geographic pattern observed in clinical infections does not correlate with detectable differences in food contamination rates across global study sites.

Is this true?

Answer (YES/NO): NO